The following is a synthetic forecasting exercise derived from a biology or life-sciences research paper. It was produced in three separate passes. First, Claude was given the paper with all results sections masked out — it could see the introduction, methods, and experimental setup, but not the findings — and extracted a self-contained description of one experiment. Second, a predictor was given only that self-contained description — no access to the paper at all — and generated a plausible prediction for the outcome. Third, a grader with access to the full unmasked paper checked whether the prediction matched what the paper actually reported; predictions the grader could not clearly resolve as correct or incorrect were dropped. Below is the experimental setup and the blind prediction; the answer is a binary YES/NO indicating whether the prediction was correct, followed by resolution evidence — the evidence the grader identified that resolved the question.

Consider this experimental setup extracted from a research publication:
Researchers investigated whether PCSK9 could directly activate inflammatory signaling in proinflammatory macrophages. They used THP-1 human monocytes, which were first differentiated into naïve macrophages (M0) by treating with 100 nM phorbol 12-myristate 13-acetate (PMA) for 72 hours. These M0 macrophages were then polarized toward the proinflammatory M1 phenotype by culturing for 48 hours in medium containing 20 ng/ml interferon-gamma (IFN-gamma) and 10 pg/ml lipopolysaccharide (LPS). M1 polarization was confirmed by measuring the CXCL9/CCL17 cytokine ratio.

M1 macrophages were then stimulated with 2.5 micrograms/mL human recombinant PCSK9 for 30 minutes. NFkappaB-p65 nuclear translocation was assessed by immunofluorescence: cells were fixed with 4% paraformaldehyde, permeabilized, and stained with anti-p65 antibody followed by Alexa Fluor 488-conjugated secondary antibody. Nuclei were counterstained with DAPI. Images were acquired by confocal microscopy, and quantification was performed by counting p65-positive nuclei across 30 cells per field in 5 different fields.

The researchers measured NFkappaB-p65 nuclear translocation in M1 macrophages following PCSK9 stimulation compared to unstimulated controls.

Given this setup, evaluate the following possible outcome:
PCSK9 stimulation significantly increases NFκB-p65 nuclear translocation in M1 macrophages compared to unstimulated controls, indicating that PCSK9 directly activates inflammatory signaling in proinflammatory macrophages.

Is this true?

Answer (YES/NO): YES